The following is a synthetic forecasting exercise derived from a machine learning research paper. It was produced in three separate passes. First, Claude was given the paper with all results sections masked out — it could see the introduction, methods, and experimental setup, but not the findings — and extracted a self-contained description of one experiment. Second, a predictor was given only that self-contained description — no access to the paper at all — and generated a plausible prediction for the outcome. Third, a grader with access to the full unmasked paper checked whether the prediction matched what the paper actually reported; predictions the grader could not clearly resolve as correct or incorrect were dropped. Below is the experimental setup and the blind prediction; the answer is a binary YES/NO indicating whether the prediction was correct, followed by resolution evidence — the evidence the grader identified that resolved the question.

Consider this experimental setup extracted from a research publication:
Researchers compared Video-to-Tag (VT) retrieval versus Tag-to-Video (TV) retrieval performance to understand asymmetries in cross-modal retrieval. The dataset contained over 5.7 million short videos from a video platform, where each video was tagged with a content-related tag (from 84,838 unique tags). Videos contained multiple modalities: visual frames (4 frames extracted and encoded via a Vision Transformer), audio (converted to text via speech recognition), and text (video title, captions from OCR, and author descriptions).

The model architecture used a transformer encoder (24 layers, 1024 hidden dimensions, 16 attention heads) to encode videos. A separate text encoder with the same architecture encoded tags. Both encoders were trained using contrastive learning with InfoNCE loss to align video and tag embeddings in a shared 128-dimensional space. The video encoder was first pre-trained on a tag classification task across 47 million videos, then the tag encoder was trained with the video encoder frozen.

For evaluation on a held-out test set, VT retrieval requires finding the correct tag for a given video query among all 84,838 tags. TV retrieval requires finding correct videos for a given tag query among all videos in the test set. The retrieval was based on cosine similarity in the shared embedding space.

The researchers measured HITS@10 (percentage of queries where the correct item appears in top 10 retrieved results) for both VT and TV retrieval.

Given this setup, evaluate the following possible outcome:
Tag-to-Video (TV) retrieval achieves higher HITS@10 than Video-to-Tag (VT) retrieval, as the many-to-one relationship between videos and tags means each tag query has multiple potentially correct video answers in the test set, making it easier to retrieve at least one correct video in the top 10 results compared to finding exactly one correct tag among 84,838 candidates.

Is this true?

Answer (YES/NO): YES